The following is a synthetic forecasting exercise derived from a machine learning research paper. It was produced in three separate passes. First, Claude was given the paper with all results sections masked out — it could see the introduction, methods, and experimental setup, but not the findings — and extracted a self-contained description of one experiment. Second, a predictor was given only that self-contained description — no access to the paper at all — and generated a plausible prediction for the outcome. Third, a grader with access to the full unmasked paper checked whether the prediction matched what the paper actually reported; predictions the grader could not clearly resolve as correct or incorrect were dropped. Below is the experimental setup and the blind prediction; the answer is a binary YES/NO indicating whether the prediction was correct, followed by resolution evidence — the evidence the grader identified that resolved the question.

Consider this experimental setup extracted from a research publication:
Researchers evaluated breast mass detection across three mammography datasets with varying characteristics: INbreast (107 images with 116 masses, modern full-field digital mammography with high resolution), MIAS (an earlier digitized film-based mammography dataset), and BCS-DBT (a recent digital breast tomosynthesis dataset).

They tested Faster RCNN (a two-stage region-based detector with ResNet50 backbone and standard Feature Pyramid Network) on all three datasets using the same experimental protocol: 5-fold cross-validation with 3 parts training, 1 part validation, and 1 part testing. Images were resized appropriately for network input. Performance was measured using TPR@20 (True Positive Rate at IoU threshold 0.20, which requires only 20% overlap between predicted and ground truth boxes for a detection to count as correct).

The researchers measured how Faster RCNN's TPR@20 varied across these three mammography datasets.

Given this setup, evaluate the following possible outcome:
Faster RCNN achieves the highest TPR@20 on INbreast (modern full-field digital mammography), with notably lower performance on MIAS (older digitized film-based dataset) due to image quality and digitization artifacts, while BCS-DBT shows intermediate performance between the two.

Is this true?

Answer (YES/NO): YES